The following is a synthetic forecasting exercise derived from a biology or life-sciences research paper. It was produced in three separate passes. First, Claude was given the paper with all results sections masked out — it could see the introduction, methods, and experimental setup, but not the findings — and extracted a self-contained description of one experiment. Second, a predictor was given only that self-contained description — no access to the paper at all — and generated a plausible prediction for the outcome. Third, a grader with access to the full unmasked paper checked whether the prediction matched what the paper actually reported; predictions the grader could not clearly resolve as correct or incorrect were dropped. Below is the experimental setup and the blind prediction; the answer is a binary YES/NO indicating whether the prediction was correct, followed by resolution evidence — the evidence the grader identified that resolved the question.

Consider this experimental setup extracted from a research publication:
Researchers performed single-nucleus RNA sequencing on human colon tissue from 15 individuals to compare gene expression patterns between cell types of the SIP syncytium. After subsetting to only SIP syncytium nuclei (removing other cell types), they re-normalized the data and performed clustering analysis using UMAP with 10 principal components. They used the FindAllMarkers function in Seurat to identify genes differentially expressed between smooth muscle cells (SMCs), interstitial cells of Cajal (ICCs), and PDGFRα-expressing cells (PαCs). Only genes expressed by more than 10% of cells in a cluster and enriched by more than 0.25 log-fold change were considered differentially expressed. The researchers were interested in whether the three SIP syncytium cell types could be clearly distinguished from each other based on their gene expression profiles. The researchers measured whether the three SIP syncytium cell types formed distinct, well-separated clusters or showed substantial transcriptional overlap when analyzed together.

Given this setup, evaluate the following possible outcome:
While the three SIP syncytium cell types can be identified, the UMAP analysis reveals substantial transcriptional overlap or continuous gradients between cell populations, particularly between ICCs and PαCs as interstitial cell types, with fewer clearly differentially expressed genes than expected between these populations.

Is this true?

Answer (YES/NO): NO